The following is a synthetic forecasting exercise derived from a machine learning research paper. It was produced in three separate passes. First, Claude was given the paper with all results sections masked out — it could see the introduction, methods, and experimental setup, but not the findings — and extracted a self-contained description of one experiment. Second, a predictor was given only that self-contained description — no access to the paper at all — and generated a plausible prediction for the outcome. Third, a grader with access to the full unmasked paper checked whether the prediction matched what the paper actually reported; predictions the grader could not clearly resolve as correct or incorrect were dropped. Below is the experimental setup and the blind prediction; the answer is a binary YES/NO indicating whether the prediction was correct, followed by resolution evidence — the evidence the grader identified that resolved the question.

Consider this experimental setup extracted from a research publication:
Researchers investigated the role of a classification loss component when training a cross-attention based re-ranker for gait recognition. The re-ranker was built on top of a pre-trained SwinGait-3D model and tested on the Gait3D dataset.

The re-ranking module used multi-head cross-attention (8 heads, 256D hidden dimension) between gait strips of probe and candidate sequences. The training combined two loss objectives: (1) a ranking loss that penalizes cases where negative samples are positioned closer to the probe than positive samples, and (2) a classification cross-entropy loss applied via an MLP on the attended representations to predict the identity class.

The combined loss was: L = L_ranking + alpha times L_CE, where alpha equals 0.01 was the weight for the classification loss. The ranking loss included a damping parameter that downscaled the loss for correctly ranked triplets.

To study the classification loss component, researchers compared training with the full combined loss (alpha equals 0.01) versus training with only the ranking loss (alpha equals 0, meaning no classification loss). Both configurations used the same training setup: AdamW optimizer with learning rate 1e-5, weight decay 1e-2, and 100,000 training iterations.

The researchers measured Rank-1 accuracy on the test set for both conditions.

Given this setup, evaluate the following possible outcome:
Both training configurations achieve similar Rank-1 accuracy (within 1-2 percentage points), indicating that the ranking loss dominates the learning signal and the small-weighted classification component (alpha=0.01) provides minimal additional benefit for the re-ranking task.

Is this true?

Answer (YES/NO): NO